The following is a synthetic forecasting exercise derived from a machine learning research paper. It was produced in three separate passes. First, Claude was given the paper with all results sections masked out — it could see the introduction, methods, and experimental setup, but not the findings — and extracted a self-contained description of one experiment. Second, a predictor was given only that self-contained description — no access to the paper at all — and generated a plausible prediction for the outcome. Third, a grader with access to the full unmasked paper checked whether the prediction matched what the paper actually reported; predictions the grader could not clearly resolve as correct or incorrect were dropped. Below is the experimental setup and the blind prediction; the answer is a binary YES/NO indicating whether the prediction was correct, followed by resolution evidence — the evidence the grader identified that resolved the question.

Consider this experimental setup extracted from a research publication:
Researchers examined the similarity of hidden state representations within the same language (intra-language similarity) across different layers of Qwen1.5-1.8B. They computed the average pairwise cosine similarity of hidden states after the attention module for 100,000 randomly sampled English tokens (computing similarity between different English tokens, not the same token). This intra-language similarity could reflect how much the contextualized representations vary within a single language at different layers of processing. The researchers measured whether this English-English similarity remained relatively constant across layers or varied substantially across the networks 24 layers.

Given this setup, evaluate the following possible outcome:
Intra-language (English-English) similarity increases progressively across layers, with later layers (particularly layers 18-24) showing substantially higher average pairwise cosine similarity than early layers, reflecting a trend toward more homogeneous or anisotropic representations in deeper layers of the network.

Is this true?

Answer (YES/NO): NO